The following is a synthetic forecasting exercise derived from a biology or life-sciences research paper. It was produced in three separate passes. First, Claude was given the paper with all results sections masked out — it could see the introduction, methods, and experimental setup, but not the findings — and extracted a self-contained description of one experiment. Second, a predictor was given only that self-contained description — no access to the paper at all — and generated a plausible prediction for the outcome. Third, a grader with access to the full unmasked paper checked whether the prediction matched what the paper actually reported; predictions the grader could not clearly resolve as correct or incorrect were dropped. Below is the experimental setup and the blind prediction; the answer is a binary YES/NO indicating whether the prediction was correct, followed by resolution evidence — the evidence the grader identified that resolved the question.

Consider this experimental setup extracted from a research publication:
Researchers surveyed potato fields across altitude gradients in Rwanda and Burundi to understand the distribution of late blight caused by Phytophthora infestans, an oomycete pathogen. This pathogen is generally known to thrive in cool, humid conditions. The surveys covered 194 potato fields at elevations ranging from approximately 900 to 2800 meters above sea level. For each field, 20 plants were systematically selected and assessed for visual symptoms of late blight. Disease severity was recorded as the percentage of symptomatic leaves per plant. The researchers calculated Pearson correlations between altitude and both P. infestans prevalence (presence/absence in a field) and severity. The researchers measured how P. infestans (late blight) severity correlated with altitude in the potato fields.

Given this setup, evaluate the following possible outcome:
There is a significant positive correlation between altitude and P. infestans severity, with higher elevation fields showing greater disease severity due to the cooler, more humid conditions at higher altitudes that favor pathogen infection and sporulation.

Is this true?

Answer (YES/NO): NO